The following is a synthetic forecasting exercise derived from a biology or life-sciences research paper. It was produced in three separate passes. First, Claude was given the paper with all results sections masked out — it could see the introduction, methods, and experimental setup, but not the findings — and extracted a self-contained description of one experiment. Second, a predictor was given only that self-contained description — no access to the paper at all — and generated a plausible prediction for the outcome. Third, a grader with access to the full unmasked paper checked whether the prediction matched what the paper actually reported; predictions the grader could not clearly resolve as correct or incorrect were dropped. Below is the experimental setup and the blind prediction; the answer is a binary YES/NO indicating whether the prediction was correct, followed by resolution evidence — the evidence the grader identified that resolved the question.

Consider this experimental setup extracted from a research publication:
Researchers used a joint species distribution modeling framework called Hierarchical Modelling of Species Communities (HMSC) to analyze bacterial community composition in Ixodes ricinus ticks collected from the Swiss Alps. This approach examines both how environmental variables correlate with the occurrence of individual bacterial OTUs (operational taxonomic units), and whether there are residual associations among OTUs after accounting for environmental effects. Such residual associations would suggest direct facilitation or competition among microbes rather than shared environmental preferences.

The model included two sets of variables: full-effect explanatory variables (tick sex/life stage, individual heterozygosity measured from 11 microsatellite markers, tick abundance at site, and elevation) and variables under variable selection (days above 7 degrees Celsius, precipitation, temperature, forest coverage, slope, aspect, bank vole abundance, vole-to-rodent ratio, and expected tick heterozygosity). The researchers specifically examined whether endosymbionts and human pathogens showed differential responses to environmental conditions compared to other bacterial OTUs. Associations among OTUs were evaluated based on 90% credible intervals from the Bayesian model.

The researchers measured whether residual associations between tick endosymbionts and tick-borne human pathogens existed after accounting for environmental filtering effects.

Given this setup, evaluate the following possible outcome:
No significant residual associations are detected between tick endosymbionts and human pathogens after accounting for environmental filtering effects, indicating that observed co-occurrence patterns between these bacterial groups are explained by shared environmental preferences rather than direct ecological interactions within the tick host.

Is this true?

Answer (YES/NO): NO